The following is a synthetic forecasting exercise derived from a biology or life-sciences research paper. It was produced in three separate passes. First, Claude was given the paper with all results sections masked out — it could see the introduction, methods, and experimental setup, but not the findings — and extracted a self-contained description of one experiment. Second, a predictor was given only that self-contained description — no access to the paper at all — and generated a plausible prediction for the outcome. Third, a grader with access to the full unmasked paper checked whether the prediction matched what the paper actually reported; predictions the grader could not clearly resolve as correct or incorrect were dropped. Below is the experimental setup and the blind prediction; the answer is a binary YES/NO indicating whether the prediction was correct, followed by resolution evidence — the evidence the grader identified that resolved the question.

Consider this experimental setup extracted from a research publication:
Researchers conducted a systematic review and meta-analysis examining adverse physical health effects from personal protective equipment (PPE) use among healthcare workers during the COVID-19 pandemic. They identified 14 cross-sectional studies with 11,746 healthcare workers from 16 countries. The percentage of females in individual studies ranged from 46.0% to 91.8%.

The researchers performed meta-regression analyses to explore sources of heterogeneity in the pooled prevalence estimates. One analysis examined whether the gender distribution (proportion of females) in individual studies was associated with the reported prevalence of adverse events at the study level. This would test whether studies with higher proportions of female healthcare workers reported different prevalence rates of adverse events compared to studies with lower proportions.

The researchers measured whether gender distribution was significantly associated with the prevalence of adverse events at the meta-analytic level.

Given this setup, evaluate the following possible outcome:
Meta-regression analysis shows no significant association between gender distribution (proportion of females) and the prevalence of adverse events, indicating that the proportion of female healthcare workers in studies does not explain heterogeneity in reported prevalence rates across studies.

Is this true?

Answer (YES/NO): YES